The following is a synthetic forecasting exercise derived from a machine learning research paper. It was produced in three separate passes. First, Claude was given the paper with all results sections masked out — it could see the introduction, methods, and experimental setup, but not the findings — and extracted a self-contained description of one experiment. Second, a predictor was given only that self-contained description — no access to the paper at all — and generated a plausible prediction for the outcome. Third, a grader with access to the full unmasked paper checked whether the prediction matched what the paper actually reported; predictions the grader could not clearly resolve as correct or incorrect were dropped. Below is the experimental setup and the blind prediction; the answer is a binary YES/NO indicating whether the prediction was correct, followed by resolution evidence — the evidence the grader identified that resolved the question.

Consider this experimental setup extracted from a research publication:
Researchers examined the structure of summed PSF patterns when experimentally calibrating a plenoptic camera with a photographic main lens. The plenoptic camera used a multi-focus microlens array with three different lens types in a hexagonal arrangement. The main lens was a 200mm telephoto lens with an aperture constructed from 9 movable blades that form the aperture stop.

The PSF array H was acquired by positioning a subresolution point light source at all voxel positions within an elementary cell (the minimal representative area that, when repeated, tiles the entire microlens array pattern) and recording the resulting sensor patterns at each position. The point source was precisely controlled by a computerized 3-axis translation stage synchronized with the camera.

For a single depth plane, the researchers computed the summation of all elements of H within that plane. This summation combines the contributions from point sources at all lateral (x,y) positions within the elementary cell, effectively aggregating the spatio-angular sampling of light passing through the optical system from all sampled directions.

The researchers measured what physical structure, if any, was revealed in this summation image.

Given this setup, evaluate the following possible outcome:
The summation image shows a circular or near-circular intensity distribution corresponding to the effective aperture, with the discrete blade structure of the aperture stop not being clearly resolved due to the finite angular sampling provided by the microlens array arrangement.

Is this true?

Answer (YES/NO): NO